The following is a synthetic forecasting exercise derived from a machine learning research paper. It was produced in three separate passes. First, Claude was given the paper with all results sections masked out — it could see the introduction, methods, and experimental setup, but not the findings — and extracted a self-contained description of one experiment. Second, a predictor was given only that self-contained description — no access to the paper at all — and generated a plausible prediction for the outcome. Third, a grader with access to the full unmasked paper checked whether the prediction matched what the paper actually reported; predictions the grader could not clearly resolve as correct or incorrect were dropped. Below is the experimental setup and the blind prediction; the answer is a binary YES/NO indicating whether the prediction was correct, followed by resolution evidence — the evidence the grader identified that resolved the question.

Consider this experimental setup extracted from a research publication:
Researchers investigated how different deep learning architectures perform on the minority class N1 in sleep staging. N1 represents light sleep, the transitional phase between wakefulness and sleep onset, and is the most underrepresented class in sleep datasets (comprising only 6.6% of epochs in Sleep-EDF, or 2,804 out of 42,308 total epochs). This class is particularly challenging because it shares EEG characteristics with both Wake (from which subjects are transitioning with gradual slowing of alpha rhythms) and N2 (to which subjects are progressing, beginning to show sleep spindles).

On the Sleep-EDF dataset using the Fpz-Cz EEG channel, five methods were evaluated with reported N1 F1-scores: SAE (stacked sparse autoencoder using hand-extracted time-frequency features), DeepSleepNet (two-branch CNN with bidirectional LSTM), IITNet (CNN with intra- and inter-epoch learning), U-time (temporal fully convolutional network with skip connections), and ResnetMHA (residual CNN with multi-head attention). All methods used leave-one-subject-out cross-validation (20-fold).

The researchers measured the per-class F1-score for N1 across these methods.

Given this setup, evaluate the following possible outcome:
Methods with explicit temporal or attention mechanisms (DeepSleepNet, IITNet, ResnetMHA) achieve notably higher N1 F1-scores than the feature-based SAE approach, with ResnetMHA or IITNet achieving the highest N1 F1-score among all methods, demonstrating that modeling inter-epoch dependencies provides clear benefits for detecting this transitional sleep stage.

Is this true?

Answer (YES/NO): NO